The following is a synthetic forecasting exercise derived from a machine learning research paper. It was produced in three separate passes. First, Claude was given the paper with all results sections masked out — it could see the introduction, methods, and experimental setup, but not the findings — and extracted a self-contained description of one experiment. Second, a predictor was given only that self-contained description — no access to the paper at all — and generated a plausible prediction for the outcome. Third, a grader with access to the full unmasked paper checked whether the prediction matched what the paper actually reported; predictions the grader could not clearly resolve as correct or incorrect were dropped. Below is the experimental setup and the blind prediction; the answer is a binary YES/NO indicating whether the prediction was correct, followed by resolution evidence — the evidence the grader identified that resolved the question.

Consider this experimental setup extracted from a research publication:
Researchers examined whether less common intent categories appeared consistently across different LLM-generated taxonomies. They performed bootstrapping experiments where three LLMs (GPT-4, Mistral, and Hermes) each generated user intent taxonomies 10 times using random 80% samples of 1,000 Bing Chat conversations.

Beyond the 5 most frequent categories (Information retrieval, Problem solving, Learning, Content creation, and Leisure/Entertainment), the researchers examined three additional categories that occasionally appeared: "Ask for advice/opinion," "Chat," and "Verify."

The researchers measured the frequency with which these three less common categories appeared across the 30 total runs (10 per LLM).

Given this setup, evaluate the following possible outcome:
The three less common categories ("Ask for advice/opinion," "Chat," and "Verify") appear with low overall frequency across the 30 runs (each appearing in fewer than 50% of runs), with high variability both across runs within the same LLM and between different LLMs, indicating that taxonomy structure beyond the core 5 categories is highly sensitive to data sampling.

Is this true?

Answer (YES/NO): YES